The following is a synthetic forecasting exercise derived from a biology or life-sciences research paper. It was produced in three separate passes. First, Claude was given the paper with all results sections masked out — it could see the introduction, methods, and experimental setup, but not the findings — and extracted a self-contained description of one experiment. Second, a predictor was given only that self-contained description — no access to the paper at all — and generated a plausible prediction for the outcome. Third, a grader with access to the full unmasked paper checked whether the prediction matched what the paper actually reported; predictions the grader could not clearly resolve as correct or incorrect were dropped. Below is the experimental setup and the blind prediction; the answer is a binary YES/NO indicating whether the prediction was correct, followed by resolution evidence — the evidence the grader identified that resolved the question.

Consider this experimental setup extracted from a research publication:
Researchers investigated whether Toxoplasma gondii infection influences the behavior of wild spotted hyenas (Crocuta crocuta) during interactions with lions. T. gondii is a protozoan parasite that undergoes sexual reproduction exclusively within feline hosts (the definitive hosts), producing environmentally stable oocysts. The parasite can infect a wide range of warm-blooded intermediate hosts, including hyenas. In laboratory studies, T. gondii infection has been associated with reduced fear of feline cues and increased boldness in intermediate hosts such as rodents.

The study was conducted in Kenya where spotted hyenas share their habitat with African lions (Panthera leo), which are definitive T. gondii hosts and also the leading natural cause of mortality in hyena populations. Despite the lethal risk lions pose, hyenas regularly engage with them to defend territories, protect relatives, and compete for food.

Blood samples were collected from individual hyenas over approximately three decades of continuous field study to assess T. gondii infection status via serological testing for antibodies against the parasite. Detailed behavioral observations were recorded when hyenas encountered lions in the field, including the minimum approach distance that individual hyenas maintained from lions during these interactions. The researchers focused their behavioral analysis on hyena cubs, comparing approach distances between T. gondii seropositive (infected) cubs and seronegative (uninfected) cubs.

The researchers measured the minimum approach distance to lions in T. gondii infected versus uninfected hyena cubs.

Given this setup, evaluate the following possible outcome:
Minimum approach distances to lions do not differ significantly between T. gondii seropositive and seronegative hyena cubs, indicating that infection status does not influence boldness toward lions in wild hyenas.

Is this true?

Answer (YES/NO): NO